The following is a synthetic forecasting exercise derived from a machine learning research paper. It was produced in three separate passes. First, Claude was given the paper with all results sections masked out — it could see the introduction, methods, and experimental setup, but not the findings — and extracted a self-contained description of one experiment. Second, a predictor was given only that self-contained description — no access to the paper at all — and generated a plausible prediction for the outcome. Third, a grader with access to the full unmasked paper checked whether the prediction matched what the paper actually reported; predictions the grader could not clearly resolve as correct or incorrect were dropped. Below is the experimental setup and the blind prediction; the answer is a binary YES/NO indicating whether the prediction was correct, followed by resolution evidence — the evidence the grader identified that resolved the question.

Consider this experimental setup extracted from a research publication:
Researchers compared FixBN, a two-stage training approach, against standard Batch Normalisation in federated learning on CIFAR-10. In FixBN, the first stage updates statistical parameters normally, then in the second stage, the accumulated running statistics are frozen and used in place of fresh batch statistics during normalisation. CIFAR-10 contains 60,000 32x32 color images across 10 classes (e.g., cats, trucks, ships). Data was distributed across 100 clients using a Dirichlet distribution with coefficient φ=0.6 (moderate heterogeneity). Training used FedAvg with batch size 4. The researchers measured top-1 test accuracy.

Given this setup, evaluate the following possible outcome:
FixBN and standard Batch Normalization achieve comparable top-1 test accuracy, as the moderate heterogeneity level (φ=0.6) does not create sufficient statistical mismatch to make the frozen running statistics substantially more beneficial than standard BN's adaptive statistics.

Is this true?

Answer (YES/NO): NO